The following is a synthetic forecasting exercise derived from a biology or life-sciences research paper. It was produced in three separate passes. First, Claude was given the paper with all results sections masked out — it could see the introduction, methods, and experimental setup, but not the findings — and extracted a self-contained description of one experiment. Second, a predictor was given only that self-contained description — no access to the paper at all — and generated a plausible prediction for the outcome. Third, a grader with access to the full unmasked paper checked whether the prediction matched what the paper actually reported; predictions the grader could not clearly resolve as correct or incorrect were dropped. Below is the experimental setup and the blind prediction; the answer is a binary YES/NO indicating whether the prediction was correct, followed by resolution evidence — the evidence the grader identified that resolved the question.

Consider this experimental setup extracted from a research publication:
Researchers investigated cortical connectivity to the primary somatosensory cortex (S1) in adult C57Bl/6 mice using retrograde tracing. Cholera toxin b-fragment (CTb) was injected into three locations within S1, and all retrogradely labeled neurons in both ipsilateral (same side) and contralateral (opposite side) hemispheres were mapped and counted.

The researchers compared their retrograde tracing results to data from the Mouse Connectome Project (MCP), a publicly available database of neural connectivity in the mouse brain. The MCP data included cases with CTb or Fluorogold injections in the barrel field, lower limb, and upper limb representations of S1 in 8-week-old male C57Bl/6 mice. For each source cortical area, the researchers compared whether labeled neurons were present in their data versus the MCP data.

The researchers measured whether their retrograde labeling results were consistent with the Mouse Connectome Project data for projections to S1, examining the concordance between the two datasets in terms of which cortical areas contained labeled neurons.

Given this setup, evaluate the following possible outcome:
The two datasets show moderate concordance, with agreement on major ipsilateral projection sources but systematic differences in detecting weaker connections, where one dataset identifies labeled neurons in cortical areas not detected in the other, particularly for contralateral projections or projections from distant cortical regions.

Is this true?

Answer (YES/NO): NO